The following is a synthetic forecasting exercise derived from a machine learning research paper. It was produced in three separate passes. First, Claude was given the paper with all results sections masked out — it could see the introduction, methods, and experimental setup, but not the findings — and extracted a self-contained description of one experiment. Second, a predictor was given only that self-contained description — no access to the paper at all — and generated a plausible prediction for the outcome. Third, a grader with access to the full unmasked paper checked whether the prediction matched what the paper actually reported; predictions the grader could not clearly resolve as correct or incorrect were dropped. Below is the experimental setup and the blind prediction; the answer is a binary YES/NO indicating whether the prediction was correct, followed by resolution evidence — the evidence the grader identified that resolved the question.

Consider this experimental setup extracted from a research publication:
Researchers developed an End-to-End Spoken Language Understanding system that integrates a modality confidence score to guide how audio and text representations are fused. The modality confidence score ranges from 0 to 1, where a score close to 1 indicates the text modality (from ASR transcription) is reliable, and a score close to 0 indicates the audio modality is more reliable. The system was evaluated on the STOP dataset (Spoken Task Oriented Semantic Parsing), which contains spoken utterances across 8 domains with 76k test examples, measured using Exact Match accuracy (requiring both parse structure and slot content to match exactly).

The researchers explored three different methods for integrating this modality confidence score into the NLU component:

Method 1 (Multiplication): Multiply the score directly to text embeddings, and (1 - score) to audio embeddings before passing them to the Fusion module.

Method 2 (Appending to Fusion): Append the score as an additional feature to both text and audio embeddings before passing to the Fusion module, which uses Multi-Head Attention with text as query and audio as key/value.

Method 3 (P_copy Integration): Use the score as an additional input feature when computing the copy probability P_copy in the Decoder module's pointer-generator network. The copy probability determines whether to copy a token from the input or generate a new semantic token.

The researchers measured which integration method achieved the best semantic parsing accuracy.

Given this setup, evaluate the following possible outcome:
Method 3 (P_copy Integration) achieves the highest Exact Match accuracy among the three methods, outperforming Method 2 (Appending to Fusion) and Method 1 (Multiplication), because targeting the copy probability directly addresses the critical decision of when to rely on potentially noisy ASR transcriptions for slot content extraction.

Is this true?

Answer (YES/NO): NO